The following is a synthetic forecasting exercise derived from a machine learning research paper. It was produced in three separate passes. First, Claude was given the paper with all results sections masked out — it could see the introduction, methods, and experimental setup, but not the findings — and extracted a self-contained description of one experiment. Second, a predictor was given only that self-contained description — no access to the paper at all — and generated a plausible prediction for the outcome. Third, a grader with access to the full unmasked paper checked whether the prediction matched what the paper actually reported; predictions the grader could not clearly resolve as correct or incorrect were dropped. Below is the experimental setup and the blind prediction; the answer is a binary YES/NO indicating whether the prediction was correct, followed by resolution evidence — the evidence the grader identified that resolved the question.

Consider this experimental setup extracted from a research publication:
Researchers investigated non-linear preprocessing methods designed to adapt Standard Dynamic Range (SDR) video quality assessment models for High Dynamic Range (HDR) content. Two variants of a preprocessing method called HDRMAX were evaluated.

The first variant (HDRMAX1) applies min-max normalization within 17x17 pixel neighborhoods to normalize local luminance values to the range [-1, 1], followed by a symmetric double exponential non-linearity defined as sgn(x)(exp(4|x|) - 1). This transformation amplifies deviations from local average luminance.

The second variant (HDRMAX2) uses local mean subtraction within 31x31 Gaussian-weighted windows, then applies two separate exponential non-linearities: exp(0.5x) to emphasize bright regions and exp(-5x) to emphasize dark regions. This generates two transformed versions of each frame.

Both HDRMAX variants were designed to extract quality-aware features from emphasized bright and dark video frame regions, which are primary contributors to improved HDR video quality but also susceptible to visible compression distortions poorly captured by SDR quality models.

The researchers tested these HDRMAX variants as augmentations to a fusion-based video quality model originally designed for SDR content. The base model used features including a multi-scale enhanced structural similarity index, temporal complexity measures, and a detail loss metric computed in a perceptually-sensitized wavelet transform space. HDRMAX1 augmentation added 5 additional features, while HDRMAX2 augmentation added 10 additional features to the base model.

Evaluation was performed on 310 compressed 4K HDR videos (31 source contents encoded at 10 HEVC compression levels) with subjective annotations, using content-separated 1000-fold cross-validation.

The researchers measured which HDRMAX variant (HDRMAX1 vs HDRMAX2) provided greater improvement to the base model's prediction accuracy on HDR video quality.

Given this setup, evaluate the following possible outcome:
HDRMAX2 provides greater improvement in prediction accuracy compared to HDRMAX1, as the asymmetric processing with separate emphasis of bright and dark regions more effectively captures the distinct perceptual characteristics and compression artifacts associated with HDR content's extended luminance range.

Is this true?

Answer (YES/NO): NO